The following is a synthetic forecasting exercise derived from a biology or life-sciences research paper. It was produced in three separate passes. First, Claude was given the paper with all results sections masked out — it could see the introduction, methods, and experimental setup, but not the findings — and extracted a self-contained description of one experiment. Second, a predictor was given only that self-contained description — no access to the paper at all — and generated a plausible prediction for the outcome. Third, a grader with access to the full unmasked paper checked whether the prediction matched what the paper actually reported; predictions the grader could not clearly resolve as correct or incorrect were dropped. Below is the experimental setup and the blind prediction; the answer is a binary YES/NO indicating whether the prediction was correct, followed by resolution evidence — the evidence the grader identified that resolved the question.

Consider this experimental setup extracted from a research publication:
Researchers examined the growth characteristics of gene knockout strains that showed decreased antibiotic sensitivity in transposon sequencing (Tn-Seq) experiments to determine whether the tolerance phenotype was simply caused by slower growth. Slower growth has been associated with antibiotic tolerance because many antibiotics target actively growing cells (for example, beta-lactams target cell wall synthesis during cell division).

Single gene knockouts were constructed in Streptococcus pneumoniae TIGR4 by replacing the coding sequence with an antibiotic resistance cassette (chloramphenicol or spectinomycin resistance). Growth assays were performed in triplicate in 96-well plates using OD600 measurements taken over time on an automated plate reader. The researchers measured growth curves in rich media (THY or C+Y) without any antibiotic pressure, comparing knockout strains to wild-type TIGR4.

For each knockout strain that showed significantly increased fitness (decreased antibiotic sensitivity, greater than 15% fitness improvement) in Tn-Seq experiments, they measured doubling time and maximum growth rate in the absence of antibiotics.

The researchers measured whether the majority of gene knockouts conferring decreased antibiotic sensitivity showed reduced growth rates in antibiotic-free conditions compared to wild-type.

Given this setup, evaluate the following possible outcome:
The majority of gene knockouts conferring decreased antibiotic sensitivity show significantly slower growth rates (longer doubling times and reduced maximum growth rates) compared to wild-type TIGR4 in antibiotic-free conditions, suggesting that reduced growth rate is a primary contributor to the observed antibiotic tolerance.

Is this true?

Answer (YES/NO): NO